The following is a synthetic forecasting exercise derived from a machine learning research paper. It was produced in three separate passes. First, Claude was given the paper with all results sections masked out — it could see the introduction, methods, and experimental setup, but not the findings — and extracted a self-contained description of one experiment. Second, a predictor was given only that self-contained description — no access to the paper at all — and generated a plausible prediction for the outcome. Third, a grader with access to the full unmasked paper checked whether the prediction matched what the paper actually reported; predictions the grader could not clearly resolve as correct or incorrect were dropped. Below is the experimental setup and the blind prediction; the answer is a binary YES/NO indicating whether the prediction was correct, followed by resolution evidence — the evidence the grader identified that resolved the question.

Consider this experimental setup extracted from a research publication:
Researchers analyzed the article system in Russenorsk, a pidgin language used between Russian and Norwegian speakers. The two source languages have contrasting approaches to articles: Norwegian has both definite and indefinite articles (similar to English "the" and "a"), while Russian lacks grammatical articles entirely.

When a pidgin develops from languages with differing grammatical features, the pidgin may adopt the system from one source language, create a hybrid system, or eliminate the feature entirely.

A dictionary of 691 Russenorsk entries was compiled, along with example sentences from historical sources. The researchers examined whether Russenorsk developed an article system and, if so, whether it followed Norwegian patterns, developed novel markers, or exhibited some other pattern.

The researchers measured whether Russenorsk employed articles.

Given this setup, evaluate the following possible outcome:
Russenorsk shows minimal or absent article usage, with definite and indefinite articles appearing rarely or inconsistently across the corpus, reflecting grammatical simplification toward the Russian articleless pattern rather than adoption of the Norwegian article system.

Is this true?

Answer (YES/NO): YES